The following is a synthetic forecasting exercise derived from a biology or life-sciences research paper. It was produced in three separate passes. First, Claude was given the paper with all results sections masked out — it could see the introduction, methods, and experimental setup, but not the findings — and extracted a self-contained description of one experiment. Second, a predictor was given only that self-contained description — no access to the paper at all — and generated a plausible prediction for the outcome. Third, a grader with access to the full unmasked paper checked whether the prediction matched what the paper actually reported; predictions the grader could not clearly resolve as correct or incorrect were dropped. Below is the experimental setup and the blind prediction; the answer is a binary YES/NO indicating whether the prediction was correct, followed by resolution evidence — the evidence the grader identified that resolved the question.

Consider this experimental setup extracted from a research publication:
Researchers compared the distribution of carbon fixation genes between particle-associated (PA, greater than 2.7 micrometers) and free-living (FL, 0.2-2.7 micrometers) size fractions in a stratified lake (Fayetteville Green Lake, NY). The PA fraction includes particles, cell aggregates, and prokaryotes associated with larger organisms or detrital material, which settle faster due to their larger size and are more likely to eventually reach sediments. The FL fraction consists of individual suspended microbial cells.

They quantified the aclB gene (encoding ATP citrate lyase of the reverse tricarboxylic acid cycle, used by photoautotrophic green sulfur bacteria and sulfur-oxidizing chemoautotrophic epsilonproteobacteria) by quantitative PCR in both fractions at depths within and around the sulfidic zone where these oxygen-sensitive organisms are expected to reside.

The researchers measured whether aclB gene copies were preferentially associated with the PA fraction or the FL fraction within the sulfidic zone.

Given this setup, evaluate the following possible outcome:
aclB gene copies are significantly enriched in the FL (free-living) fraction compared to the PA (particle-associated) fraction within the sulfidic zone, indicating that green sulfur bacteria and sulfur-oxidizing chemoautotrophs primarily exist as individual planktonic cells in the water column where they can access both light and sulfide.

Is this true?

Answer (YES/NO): NO